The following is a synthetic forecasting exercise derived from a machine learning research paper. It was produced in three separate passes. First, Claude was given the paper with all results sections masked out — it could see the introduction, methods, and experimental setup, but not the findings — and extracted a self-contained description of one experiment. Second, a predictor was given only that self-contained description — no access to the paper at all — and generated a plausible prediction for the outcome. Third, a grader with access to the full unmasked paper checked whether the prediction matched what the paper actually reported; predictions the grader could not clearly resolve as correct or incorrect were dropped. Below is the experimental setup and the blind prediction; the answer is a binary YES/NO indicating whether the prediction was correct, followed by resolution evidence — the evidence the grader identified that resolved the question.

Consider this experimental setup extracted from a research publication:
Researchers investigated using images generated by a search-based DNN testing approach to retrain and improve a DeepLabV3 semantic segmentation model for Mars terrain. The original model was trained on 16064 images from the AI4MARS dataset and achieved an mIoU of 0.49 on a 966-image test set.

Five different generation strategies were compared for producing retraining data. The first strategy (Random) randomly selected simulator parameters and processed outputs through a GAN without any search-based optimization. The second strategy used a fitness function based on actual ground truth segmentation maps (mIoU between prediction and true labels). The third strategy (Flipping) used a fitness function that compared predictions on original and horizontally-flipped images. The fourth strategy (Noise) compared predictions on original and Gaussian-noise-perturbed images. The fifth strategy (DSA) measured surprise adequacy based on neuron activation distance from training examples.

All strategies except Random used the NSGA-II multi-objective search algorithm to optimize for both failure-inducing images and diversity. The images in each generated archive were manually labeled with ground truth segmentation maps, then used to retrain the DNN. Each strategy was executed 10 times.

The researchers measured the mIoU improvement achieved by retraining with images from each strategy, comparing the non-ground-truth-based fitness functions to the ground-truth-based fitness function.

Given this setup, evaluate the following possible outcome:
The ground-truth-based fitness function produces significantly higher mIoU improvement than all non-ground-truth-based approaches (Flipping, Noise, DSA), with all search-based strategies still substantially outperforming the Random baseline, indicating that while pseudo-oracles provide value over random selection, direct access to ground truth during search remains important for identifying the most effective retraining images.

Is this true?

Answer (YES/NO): NO